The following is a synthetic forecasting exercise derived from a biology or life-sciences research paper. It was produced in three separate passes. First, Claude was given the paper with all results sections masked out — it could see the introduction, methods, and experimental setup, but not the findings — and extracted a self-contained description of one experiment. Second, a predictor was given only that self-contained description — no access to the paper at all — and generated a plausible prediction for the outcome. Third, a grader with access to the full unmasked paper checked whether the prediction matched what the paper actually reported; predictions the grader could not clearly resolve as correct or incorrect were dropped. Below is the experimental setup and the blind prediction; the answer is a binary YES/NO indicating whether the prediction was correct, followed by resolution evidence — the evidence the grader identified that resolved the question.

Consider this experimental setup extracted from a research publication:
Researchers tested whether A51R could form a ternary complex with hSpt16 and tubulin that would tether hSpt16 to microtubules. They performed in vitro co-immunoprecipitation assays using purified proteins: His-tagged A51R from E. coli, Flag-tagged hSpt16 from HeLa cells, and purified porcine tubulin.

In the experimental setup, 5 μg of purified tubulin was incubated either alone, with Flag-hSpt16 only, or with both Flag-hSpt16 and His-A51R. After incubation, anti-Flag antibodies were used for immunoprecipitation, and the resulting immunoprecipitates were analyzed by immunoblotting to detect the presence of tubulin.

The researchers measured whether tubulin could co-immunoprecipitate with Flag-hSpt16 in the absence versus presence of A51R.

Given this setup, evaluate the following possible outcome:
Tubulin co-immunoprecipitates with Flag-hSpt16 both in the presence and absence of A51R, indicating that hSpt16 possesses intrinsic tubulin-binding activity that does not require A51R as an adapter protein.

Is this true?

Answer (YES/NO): NO